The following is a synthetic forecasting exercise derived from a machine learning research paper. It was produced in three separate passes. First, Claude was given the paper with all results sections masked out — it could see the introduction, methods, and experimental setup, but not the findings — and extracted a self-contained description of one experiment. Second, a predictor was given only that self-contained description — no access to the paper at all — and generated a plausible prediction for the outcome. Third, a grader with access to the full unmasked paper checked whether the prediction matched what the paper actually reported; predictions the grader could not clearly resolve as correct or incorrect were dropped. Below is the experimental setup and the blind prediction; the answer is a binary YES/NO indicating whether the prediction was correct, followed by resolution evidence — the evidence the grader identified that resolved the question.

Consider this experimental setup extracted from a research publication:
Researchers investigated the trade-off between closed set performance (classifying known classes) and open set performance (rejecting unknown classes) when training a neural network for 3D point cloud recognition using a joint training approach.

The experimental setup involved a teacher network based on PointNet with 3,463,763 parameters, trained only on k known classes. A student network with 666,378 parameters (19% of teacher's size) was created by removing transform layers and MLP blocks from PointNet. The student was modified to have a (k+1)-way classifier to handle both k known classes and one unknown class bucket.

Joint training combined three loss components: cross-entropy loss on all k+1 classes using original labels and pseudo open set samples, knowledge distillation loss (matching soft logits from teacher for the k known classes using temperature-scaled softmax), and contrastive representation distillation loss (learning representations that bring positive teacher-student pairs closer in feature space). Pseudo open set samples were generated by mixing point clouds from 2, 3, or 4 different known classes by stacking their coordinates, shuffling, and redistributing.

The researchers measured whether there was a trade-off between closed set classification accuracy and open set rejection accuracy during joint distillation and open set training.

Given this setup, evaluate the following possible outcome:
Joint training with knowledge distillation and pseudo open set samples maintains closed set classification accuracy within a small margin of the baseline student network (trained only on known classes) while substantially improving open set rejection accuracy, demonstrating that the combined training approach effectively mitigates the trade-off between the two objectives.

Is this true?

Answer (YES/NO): NO